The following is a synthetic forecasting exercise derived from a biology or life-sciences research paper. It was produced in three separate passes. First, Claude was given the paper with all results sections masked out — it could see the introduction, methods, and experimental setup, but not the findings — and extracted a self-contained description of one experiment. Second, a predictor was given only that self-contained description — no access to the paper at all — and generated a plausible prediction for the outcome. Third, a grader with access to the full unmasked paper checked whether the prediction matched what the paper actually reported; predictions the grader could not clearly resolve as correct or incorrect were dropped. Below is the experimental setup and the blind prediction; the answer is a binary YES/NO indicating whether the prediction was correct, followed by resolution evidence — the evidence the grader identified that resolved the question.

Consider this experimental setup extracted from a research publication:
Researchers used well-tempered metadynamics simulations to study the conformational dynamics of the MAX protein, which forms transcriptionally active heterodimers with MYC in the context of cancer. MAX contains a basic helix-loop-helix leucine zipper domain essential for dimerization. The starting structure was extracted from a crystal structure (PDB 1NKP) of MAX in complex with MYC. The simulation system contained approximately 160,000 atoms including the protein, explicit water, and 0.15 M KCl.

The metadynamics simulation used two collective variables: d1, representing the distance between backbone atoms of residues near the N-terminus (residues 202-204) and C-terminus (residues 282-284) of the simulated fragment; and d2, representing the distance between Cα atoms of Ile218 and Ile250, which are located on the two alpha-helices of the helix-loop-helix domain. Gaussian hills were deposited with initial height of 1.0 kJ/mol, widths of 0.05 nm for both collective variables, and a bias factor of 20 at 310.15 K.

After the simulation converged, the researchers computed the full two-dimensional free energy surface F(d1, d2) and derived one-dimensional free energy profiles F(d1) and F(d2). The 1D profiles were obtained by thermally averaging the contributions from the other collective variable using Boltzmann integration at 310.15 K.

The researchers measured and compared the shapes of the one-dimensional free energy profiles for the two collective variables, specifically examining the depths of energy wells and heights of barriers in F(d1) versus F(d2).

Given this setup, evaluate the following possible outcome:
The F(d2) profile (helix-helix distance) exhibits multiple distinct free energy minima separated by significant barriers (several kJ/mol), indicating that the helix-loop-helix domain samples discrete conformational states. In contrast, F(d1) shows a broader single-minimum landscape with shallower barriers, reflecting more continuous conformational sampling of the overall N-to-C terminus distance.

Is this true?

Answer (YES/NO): NO